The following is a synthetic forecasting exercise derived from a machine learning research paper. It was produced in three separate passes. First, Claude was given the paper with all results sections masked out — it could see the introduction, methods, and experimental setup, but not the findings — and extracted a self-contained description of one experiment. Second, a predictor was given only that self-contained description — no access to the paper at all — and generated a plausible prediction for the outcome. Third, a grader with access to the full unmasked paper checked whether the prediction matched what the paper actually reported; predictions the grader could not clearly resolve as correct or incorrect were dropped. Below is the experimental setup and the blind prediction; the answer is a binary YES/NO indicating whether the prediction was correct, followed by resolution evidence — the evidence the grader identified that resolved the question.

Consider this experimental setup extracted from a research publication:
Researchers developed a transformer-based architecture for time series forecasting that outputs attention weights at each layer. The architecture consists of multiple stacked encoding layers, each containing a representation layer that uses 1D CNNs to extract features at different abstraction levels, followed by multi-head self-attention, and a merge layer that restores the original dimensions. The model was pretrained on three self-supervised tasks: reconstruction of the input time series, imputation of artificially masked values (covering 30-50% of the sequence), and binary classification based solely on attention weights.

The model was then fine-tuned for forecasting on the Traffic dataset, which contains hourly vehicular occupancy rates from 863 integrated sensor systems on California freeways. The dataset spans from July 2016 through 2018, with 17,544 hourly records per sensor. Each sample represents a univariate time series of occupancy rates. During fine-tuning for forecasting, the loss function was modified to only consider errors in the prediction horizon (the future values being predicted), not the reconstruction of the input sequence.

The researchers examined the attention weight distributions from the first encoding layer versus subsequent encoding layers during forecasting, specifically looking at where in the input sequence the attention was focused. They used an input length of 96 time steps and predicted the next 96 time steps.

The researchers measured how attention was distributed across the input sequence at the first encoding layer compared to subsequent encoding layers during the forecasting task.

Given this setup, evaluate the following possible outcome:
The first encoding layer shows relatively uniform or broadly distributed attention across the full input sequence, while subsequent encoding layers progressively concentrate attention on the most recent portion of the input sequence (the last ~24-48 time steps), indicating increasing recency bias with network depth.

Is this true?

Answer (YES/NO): NO